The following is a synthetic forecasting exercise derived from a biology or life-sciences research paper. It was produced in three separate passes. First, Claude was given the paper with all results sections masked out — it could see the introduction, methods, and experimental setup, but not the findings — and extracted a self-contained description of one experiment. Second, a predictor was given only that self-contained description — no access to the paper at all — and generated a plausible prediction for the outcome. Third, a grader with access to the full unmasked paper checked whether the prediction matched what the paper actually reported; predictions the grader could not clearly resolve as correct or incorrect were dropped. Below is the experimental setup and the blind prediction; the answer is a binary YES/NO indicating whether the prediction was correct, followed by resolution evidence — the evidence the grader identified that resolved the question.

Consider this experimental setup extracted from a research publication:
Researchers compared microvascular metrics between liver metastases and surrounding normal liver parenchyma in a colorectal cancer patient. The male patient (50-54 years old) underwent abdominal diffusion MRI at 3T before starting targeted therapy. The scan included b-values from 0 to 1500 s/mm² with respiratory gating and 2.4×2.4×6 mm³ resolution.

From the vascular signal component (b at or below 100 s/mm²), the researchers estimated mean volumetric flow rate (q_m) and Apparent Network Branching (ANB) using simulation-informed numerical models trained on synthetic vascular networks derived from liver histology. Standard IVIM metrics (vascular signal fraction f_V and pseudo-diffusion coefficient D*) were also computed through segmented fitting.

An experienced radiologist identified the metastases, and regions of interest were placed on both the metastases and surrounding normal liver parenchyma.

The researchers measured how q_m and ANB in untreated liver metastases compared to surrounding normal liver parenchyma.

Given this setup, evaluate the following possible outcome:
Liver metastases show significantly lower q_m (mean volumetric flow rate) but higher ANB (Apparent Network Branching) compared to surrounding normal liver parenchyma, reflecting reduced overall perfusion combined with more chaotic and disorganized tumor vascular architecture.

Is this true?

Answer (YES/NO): NO